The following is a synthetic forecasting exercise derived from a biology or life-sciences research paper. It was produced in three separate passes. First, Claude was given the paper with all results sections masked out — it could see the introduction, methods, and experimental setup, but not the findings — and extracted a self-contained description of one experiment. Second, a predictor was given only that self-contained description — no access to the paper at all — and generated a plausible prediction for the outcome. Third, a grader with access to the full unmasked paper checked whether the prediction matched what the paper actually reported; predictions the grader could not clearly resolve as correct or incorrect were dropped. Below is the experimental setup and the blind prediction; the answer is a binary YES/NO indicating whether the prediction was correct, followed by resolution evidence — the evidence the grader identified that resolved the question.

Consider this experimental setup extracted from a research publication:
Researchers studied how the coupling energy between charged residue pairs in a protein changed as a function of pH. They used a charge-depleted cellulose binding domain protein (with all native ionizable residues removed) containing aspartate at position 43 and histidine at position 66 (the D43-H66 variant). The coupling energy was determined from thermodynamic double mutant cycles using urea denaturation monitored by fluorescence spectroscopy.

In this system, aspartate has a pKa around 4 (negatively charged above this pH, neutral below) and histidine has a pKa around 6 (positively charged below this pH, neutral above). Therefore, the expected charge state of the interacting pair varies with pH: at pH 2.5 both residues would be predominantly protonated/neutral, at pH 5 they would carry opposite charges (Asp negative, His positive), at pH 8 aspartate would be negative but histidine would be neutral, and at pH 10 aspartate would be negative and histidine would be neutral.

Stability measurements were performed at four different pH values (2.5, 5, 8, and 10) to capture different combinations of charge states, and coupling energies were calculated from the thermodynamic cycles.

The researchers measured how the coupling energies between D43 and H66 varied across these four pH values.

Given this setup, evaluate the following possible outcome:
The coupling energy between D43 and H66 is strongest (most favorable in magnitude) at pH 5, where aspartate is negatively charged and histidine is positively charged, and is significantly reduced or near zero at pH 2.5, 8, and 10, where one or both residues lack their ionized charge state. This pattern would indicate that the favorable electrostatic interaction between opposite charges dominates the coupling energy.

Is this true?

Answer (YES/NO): YES